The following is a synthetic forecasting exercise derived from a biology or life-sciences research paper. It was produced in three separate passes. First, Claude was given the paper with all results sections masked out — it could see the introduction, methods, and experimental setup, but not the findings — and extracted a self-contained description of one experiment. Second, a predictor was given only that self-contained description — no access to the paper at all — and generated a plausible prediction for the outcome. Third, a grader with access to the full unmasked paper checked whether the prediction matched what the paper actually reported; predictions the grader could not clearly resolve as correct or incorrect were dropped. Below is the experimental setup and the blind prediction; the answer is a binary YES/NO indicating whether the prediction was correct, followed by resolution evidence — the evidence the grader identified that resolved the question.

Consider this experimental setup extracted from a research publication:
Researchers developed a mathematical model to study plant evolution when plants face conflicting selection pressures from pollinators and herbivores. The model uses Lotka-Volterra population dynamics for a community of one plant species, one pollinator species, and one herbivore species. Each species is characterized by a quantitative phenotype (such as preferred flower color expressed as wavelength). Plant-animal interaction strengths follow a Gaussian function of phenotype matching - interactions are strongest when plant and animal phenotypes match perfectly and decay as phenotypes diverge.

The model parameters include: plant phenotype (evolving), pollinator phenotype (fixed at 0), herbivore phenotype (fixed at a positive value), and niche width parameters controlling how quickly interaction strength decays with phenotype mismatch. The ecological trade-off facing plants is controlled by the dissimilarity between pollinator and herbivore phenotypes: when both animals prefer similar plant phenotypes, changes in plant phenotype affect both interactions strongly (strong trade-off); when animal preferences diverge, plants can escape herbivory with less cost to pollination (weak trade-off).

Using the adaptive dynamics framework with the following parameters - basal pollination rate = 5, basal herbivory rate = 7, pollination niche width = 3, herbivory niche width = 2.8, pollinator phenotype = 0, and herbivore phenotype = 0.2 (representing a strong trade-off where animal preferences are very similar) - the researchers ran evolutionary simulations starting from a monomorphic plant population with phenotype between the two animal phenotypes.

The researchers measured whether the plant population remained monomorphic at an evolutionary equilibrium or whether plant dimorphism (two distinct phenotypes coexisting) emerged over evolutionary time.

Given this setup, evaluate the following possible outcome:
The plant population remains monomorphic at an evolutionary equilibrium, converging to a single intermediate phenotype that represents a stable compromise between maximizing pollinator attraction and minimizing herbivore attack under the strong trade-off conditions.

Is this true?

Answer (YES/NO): NO